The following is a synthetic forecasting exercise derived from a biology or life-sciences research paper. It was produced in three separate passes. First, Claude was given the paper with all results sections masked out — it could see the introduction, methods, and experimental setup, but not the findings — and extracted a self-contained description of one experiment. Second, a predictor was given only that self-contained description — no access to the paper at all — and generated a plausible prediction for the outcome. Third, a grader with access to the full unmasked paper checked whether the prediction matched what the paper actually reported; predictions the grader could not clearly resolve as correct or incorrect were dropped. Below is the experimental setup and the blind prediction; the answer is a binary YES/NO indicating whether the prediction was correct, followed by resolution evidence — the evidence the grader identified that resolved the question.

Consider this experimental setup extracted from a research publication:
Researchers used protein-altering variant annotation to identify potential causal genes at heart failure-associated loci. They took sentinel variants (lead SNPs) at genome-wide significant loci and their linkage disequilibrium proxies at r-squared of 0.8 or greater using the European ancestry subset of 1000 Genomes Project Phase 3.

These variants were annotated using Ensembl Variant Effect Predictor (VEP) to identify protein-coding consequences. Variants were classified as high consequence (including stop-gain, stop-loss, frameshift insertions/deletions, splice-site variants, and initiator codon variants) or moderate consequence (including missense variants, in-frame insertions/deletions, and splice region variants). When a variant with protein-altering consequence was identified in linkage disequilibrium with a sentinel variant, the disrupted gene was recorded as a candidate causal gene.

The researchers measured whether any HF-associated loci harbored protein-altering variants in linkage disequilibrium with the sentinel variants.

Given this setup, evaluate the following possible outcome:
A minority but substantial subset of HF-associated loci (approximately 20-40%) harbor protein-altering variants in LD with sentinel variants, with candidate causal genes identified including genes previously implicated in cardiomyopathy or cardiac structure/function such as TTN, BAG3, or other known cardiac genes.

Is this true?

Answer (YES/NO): NO